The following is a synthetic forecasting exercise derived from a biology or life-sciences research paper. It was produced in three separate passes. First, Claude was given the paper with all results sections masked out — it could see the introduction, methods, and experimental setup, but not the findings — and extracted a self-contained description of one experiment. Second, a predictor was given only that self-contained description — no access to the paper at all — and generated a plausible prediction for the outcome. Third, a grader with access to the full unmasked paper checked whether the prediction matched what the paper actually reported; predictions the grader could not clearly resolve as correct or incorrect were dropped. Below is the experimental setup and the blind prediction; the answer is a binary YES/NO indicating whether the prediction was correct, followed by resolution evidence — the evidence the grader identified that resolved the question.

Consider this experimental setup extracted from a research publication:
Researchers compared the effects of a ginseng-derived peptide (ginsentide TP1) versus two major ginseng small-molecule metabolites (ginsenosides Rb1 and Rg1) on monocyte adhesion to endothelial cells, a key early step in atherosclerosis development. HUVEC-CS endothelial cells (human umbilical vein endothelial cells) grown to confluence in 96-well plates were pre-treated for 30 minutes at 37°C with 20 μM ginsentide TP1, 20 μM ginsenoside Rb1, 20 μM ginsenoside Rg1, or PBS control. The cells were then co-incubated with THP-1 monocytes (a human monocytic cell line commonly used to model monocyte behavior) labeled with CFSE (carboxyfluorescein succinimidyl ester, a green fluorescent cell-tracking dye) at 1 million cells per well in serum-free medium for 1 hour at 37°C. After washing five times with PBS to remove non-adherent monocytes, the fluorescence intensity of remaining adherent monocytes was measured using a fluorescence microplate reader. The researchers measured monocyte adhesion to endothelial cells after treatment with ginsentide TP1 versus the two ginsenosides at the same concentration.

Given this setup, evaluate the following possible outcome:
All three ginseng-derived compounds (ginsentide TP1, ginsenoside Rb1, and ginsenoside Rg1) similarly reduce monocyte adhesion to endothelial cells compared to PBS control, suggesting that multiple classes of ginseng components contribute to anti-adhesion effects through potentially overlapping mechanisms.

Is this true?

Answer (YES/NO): NO